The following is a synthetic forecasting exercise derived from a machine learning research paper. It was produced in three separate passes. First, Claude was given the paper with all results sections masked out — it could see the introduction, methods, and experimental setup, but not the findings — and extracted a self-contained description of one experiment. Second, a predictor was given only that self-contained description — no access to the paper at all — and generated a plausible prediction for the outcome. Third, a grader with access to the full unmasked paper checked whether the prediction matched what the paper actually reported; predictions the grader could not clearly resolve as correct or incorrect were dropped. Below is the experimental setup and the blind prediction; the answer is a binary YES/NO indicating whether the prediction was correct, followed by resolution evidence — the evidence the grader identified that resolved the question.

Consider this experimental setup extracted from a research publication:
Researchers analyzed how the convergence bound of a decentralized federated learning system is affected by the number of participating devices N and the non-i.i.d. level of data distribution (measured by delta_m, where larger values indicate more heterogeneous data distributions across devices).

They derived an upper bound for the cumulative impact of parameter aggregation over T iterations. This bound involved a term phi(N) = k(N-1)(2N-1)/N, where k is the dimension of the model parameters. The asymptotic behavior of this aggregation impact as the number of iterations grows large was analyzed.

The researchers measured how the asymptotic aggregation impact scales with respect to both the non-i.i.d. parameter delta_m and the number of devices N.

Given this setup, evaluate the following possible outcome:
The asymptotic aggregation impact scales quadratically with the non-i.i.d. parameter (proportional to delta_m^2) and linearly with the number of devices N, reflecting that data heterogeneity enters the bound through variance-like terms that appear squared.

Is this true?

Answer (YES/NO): NO